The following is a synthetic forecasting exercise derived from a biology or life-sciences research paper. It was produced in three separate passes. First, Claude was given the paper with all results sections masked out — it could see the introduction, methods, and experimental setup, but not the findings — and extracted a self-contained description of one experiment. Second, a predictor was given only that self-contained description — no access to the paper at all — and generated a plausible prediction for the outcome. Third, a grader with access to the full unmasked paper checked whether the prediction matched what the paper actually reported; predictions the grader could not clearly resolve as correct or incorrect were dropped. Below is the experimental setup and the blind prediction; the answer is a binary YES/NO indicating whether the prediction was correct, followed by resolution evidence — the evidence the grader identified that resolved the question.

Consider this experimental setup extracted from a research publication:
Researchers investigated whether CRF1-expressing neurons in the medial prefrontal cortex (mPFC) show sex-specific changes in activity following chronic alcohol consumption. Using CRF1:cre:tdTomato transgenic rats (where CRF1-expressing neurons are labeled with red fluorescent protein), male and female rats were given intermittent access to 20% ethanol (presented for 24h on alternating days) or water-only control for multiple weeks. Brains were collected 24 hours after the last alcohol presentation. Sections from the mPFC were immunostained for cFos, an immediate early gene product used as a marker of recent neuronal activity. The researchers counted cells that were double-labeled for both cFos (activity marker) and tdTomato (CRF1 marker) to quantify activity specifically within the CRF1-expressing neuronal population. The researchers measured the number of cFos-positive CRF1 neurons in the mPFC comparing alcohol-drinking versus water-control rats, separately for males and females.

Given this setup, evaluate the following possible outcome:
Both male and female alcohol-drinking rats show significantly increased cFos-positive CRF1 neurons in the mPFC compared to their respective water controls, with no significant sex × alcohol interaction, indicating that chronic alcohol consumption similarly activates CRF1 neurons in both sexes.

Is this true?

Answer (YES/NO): NO